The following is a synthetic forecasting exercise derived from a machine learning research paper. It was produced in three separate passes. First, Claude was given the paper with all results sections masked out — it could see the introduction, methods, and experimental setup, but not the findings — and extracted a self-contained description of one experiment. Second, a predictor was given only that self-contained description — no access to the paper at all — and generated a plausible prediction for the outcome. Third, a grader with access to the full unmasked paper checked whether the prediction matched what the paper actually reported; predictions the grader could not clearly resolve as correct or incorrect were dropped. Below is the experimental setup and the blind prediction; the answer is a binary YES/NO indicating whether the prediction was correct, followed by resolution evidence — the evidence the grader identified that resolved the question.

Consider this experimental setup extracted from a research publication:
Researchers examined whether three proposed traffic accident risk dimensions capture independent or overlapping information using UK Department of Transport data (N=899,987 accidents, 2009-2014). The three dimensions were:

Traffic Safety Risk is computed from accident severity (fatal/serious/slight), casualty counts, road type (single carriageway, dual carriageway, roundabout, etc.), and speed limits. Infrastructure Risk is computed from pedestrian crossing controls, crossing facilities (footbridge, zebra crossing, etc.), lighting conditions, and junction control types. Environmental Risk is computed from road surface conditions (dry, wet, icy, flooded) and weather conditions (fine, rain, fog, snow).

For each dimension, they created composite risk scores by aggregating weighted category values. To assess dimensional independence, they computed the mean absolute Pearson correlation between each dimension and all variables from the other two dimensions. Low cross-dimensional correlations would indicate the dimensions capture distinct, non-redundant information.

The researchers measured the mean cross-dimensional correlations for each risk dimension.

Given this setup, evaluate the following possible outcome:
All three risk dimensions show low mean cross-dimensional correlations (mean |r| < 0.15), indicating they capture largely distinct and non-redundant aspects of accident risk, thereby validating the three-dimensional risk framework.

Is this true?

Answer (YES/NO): YES